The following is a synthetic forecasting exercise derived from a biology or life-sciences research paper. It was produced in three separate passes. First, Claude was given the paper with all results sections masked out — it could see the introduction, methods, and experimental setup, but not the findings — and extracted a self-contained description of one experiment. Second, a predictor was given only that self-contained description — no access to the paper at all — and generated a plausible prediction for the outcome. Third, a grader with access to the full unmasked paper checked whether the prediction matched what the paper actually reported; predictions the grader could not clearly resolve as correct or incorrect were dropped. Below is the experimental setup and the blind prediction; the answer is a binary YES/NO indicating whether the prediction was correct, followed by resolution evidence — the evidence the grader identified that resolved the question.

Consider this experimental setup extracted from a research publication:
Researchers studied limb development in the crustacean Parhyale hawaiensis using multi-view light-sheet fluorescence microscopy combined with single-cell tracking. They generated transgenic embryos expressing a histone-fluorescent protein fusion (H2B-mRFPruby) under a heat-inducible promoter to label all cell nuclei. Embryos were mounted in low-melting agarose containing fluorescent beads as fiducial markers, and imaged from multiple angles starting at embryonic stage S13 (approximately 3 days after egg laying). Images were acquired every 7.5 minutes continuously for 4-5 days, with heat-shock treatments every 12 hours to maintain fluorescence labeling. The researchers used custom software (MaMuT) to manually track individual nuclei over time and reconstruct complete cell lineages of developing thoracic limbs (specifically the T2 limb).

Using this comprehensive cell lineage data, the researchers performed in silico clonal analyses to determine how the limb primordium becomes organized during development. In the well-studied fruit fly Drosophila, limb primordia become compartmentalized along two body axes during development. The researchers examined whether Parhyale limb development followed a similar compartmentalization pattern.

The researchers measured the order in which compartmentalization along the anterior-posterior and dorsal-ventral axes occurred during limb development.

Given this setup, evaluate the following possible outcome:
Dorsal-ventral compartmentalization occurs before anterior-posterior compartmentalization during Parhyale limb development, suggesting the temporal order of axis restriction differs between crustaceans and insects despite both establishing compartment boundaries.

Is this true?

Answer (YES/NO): NO